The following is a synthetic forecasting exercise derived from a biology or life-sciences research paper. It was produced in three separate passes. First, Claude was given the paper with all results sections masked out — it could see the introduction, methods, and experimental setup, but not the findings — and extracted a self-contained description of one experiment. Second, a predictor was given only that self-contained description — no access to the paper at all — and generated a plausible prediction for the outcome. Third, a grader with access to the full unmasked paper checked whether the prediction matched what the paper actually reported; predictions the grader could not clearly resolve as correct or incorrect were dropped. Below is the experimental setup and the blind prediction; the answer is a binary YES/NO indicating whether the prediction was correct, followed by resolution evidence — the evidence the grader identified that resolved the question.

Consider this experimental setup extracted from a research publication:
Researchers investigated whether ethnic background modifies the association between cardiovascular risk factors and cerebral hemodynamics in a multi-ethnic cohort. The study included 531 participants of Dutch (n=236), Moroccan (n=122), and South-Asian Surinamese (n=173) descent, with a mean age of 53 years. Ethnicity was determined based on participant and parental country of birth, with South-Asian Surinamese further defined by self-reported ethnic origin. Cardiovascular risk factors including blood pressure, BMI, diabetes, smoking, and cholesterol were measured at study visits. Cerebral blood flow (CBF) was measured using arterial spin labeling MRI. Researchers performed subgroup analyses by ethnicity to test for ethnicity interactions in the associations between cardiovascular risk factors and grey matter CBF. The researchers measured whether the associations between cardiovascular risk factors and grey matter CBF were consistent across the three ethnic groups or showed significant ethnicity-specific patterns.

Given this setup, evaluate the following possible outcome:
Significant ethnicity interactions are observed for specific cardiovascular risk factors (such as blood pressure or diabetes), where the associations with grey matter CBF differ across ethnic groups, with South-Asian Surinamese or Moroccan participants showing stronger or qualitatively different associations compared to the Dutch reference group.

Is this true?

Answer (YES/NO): NO